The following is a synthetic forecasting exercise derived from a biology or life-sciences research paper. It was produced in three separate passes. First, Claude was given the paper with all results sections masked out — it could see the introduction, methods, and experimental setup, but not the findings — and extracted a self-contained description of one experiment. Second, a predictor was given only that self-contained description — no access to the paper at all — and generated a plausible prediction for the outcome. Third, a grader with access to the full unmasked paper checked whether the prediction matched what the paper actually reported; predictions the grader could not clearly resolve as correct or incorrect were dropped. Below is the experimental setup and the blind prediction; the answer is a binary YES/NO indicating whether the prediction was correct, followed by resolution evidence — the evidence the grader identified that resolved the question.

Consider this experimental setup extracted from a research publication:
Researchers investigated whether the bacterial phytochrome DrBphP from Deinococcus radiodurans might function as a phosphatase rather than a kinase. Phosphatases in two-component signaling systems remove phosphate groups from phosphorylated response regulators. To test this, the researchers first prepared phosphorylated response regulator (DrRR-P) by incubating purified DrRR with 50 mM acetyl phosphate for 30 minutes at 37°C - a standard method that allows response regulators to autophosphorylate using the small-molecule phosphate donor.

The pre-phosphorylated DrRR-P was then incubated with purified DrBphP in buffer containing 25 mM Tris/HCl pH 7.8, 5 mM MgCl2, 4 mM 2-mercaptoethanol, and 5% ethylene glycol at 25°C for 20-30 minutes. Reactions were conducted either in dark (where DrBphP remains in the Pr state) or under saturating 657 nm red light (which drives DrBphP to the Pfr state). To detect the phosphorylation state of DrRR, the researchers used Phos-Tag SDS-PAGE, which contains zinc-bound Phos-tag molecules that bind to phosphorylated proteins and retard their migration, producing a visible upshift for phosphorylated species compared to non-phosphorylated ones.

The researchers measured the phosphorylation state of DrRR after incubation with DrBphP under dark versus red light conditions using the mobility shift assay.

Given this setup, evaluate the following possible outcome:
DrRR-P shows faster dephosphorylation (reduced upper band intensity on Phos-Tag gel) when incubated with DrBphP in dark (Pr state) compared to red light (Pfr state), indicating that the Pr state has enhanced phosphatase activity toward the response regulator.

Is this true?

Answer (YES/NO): NO